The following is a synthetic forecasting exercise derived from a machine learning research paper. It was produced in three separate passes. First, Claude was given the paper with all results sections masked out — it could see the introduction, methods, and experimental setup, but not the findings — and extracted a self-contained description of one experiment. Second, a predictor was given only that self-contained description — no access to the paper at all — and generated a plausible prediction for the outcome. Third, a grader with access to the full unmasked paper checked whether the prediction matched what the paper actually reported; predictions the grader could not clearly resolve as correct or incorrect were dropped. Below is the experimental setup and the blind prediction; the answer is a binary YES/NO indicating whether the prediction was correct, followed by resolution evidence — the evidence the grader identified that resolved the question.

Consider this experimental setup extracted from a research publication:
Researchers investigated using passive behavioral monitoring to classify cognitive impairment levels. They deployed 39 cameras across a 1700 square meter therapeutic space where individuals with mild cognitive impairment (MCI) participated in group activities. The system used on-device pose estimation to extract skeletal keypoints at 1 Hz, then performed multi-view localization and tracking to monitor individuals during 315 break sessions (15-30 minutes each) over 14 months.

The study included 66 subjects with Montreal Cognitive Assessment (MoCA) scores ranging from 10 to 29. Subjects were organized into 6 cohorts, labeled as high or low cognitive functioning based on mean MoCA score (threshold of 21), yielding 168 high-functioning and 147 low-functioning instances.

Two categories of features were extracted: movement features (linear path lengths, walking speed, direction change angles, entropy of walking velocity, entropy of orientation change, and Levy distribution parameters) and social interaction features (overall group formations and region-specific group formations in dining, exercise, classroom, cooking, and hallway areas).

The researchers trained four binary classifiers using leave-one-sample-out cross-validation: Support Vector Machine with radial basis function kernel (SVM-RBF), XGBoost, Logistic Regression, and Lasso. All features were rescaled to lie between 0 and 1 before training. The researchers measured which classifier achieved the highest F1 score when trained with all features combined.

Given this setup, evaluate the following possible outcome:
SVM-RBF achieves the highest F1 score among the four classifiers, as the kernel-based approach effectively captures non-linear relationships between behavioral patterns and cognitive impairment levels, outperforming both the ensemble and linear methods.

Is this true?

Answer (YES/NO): NO